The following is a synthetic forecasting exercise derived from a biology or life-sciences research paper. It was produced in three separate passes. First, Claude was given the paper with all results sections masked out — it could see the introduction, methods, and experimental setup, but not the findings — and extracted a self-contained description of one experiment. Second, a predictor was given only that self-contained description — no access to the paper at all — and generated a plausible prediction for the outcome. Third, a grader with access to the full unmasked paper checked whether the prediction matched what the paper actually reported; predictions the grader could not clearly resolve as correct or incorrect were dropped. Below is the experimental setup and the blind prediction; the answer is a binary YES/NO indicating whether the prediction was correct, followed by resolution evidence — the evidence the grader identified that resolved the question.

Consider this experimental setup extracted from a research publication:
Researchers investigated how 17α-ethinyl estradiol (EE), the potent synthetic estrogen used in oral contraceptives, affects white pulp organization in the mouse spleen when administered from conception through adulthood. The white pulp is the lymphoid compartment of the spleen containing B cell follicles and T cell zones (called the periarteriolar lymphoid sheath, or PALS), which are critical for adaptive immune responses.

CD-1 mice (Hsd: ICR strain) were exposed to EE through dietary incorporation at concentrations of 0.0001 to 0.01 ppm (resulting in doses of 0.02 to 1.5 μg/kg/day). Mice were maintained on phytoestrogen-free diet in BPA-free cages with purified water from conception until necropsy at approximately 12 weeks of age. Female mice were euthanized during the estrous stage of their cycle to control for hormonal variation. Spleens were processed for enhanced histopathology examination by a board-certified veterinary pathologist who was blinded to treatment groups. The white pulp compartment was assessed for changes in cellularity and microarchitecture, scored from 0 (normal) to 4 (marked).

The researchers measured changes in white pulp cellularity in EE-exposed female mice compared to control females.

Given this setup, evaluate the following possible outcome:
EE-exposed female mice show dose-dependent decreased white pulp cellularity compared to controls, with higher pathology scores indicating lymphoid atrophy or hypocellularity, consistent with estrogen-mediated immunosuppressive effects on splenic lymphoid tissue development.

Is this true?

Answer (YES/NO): YES